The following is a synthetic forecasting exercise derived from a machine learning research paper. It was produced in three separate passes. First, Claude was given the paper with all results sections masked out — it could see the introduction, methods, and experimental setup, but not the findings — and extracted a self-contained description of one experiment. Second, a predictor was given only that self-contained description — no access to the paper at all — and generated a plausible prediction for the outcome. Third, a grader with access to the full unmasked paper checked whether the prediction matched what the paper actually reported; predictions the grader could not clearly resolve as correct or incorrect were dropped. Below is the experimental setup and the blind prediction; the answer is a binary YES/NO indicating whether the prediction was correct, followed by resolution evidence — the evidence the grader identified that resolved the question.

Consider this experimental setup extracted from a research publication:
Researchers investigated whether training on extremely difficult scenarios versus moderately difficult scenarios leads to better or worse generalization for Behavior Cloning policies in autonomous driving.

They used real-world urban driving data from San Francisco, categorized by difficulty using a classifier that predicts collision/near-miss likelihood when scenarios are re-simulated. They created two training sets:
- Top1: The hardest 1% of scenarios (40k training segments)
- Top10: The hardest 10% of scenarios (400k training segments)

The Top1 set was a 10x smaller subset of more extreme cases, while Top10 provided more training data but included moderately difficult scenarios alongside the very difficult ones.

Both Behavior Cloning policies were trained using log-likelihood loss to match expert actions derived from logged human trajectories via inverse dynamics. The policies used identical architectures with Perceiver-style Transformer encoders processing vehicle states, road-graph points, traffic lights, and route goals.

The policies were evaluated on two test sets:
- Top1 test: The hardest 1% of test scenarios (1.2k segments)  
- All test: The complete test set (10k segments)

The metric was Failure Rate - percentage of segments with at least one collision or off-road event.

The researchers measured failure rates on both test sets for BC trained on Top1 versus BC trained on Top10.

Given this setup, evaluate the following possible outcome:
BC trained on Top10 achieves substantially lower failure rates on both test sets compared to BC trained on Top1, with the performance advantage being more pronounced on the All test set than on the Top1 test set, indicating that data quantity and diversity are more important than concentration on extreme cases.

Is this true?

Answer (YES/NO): YES